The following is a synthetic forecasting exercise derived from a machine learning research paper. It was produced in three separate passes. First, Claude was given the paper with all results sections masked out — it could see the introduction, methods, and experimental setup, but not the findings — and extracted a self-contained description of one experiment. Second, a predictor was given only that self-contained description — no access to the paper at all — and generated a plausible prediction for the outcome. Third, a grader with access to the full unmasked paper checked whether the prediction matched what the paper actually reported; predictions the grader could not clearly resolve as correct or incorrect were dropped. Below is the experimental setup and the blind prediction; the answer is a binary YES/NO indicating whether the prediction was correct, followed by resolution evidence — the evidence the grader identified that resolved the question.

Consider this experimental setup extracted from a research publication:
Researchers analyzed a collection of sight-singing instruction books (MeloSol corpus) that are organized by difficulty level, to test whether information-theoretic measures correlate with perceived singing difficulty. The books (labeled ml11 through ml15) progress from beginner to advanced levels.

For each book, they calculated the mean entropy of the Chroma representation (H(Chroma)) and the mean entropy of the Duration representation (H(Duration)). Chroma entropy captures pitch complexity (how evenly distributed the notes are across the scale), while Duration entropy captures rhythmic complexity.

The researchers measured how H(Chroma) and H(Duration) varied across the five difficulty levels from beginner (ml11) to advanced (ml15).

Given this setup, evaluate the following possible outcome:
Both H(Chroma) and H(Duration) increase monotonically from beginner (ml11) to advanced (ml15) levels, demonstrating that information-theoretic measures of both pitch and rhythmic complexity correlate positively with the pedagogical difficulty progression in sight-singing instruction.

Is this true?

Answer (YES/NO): NO